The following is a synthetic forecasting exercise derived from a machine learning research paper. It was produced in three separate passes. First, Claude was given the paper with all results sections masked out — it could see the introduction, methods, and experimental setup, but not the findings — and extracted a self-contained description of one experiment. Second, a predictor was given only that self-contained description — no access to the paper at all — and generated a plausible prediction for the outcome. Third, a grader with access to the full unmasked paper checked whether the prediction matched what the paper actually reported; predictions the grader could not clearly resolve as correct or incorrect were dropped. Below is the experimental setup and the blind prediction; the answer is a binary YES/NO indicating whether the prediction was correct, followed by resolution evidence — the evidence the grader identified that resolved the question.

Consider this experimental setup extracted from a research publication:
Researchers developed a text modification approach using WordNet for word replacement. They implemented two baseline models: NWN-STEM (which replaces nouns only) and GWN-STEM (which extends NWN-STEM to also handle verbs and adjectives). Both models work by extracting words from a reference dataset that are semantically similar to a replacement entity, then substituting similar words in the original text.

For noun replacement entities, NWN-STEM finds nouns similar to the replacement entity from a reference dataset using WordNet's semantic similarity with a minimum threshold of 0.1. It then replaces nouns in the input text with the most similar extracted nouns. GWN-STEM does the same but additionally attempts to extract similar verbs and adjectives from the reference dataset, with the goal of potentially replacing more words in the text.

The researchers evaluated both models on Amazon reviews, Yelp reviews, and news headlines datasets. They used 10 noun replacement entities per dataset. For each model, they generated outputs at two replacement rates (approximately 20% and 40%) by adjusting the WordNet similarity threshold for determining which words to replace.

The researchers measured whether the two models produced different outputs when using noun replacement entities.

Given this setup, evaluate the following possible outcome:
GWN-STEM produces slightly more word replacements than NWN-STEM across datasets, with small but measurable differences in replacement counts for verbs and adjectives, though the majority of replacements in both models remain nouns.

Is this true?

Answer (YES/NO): NO